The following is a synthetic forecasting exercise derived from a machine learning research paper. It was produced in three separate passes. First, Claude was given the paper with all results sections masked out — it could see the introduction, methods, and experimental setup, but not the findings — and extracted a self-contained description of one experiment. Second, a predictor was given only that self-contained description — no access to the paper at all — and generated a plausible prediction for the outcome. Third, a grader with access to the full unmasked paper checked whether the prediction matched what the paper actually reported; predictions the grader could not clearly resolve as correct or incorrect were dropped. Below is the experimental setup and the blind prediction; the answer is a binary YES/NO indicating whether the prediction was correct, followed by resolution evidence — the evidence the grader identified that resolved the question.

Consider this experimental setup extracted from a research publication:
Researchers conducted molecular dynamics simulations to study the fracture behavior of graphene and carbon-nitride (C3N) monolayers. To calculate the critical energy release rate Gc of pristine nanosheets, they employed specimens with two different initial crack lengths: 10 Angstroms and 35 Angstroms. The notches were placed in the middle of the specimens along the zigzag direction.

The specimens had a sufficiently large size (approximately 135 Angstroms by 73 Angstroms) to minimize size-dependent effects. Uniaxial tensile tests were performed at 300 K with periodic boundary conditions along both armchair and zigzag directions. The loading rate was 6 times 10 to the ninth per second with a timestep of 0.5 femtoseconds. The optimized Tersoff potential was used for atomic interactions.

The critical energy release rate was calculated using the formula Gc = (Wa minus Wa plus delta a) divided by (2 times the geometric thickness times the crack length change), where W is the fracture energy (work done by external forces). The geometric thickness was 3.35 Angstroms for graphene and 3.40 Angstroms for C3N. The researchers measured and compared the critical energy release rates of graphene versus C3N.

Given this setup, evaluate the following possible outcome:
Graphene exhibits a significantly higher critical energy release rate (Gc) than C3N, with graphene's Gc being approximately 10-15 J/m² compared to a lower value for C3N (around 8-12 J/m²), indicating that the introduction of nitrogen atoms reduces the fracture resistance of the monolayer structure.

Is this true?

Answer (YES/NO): NO